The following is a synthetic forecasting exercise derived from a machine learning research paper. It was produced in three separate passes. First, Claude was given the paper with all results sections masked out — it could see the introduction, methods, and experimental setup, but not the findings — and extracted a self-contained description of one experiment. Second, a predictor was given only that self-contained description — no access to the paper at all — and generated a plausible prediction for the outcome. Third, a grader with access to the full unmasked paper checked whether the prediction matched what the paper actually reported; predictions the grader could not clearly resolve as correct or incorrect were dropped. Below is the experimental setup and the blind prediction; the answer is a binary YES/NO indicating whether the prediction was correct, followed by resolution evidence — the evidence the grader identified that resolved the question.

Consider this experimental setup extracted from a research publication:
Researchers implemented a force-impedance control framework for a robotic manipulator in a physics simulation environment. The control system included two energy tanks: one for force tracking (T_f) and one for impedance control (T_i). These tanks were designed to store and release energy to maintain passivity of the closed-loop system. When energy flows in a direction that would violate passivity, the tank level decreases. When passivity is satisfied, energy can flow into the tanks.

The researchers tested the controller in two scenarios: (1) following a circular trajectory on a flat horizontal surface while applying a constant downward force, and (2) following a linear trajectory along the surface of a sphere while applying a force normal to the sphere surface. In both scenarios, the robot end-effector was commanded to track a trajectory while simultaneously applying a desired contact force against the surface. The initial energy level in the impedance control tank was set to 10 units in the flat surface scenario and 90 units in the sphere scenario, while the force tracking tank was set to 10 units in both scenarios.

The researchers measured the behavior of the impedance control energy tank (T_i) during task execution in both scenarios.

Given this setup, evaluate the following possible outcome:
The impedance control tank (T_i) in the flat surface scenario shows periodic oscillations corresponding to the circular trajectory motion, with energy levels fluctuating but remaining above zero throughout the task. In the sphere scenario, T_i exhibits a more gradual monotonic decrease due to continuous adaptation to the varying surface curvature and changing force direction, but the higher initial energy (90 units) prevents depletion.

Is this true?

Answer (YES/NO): NO